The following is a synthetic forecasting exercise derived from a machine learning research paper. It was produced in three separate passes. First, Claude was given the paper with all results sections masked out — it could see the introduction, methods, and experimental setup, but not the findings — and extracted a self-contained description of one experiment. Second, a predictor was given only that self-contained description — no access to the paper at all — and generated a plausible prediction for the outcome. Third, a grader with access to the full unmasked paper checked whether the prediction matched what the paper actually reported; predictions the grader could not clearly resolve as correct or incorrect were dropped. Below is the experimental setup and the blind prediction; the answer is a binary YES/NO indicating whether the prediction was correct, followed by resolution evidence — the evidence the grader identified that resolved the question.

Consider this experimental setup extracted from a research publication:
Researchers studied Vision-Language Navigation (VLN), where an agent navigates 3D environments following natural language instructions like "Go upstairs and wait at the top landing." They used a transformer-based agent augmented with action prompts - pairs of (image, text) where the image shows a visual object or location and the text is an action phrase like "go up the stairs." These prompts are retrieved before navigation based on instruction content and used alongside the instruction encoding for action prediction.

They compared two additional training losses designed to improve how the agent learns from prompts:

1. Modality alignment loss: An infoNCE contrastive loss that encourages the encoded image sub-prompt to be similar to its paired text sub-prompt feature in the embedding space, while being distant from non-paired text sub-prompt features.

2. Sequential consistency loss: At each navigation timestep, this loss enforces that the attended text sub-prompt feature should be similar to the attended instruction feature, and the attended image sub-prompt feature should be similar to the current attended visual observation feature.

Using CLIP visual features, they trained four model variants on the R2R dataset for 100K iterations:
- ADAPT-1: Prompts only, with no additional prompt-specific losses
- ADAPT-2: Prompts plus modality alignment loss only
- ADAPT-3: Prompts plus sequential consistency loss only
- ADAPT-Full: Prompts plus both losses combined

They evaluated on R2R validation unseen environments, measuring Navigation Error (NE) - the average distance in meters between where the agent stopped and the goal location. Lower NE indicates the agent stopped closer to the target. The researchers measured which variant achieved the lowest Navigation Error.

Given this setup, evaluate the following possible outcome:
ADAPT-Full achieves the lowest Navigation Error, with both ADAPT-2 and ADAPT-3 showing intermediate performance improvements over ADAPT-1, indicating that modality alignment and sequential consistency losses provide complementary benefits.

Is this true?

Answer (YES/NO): NO